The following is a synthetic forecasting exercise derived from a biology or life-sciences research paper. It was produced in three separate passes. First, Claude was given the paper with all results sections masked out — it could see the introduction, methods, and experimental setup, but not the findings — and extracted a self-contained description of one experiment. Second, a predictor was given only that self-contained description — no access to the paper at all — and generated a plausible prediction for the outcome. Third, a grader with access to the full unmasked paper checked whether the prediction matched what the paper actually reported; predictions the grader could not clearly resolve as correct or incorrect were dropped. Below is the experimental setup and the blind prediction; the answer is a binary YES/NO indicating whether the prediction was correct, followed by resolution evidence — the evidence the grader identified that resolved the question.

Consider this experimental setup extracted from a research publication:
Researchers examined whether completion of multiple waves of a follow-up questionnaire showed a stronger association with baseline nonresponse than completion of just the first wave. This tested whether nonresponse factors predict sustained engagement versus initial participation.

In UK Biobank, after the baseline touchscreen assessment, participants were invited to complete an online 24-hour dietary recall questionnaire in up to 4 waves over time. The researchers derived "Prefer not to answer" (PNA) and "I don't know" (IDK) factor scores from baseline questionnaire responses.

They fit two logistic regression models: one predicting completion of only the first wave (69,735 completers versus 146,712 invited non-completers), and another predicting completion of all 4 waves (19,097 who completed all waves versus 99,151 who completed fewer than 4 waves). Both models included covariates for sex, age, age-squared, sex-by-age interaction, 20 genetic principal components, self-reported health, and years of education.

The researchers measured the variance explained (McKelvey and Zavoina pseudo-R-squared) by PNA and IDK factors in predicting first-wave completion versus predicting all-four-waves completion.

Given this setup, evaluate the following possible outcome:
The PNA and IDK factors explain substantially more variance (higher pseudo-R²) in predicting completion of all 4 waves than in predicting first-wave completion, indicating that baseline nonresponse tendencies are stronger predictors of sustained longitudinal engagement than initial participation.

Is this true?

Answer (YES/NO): YES